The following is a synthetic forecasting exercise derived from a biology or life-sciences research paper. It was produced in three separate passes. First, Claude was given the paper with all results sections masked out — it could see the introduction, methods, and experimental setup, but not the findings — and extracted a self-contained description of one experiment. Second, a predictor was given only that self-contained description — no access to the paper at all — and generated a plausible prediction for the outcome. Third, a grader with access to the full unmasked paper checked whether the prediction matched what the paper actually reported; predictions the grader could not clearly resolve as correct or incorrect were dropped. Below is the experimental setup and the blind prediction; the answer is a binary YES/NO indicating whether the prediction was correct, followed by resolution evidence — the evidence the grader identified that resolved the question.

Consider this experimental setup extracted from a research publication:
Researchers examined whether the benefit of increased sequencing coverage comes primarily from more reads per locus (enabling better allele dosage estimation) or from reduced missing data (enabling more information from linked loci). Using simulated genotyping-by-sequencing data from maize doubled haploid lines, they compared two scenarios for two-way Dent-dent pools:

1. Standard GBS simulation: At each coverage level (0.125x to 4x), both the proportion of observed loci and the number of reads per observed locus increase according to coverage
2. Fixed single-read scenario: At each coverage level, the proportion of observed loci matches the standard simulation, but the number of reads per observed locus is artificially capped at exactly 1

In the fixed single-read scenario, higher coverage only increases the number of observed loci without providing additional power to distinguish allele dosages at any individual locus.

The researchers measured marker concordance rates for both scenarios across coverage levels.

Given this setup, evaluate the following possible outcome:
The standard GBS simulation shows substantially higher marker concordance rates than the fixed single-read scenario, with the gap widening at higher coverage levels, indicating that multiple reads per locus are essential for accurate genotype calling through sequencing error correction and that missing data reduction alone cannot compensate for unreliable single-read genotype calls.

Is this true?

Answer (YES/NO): NO